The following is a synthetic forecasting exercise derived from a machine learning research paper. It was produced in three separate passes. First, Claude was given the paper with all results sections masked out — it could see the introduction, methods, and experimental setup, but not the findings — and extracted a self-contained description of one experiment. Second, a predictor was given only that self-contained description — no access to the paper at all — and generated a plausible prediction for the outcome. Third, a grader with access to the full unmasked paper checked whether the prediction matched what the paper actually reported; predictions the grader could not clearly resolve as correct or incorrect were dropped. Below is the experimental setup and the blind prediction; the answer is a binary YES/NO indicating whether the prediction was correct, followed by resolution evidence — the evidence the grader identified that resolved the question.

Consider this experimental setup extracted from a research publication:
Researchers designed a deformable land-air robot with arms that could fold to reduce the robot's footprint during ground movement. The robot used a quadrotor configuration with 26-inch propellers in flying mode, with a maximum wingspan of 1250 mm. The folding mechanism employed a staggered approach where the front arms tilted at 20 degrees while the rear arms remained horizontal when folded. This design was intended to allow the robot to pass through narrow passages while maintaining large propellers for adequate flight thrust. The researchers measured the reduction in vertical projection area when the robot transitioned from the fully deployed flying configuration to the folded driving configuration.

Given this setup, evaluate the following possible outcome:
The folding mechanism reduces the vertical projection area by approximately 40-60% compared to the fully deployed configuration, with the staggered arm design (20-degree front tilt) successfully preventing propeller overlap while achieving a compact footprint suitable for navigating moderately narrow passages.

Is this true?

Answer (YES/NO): NO